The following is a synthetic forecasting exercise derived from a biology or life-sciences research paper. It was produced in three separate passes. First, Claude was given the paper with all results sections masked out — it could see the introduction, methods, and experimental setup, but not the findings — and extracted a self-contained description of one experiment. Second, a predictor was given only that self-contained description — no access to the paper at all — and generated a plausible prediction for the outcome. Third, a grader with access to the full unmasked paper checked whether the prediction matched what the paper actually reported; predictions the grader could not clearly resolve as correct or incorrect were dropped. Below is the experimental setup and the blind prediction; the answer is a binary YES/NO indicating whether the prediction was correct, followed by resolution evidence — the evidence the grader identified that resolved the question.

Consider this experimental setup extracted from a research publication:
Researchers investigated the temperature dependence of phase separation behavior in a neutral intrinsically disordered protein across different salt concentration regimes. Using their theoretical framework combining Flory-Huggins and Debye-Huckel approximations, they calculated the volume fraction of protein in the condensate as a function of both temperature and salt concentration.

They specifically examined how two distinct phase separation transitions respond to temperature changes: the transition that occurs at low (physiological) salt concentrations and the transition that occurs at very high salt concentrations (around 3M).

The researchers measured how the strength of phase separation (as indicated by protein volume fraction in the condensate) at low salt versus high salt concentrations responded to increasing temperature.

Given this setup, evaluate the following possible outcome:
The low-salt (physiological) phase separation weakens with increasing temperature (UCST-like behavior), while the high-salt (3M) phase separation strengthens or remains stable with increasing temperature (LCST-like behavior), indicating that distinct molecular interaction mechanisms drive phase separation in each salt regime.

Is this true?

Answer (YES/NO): YES